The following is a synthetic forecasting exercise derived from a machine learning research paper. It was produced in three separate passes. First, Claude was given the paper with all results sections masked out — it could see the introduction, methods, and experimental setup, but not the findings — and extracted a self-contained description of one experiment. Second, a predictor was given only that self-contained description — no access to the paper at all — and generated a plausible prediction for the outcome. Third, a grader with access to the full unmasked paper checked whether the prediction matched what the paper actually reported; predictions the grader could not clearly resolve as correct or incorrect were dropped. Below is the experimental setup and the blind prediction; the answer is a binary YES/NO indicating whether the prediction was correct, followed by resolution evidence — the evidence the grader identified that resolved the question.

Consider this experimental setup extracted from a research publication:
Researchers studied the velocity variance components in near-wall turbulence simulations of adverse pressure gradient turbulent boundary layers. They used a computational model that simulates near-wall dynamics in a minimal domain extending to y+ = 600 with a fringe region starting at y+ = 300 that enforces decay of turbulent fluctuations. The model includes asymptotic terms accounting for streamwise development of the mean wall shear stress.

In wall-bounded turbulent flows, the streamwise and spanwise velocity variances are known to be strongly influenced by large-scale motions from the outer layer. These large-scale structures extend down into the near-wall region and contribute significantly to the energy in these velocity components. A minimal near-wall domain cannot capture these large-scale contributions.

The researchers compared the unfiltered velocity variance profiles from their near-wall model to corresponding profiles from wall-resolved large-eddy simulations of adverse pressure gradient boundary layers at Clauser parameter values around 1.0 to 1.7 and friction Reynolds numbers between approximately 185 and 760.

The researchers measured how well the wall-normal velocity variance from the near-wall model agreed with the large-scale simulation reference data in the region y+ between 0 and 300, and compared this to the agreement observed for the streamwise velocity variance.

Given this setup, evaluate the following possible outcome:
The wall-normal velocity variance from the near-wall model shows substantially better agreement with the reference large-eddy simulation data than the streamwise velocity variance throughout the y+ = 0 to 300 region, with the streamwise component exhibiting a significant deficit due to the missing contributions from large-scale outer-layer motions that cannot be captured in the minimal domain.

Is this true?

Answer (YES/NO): NO